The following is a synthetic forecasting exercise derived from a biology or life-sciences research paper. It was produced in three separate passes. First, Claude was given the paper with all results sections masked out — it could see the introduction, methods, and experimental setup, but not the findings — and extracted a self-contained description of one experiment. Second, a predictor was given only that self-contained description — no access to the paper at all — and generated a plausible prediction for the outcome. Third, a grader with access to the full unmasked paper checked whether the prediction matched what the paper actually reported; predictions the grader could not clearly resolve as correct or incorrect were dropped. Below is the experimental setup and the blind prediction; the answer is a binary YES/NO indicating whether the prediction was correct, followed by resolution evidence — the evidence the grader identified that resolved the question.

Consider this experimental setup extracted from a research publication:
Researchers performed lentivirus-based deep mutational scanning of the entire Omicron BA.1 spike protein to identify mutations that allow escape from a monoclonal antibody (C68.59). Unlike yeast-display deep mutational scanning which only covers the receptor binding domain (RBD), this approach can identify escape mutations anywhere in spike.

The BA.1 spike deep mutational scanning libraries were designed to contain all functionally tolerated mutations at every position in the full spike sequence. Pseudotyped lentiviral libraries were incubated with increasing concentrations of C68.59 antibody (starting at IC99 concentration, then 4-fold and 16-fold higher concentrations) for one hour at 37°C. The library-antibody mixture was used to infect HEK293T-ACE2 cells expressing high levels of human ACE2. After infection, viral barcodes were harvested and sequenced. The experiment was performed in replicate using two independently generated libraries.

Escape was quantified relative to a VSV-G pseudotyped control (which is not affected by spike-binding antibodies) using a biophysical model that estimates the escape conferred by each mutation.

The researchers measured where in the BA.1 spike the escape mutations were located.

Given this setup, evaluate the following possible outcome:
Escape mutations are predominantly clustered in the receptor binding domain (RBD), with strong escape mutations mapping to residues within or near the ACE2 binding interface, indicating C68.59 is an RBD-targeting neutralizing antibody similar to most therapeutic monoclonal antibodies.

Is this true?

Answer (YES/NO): NO